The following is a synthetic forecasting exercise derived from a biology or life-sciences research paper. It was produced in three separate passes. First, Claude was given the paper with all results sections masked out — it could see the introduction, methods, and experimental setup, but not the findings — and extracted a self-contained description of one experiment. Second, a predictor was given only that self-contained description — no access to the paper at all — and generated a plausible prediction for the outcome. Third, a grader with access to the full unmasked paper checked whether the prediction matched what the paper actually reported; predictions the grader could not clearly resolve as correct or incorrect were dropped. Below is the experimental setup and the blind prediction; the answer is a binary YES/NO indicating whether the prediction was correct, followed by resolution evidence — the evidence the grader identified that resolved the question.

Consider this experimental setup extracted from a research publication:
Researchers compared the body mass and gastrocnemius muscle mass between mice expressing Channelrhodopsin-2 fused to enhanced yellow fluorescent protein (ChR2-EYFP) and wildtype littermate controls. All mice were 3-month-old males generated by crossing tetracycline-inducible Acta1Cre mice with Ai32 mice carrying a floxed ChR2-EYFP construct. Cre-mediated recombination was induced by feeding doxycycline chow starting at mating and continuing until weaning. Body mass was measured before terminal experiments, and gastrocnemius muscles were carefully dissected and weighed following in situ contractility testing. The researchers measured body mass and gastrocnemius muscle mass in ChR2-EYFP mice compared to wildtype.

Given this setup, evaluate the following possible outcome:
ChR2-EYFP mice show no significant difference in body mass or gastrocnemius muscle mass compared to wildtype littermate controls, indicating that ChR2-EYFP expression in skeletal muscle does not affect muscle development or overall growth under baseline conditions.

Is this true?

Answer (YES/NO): NO